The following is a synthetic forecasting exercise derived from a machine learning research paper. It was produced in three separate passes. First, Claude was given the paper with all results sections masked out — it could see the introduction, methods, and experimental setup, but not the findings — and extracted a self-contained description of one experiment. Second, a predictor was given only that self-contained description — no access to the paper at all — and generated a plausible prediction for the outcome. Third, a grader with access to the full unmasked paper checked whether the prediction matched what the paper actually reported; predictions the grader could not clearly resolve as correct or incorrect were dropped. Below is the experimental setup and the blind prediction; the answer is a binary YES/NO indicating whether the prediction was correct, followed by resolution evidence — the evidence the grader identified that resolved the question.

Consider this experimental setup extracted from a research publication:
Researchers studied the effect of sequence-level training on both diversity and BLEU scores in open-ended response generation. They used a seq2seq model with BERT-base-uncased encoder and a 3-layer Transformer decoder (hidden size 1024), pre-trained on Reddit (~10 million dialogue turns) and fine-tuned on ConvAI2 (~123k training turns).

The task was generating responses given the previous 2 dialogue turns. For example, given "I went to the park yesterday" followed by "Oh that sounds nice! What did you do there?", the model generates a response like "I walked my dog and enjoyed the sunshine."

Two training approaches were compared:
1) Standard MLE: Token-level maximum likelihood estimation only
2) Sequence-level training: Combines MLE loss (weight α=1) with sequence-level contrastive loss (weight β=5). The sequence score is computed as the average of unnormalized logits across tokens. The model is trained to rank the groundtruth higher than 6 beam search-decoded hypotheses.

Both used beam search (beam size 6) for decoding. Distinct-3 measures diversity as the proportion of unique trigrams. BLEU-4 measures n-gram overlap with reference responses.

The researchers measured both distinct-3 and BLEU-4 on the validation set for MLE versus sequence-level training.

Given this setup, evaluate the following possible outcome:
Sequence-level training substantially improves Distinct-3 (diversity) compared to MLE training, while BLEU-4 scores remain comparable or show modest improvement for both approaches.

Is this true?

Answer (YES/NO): NO